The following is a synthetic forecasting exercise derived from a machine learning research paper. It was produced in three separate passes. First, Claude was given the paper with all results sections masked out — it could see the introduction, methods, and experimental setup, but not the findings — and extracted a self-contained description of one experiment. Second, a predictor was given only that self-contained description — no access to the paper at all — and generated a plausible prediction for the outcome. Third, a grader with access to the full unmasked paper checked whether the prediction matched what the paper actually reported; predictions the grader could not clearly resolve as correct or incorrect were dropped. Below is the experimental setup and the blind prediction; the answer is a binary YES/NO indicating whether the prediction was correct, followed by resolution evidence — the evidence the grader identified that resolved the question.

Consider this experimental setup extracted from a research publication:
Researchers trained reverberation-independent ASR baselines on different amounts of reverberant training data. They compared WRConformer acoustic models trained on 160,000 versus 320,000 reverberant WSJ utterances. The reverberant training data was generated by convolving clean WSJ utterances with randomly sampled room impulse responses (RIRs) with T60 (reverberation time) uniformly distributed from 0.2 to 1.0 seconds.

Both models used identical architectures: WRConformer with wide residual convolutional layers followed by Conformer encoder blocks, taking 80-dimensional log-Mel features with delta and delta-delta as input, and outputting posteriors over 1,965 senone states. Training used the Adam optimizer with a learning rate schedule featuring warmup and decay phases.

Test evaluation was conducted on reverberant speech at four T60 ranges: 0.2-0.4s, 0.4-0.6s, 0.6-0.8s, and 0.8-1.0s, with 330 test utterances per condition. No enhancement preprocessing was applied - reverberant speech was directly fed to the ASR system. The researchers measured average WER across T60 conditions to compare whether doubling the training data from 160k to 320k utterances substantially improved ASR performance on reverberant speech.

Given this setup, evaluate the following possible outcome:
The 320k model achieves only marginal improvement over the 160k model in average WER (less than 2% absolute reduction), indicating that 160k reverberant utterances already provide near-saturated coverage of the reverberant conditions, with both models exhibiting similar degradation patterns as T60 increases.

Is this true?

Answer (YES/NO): YES